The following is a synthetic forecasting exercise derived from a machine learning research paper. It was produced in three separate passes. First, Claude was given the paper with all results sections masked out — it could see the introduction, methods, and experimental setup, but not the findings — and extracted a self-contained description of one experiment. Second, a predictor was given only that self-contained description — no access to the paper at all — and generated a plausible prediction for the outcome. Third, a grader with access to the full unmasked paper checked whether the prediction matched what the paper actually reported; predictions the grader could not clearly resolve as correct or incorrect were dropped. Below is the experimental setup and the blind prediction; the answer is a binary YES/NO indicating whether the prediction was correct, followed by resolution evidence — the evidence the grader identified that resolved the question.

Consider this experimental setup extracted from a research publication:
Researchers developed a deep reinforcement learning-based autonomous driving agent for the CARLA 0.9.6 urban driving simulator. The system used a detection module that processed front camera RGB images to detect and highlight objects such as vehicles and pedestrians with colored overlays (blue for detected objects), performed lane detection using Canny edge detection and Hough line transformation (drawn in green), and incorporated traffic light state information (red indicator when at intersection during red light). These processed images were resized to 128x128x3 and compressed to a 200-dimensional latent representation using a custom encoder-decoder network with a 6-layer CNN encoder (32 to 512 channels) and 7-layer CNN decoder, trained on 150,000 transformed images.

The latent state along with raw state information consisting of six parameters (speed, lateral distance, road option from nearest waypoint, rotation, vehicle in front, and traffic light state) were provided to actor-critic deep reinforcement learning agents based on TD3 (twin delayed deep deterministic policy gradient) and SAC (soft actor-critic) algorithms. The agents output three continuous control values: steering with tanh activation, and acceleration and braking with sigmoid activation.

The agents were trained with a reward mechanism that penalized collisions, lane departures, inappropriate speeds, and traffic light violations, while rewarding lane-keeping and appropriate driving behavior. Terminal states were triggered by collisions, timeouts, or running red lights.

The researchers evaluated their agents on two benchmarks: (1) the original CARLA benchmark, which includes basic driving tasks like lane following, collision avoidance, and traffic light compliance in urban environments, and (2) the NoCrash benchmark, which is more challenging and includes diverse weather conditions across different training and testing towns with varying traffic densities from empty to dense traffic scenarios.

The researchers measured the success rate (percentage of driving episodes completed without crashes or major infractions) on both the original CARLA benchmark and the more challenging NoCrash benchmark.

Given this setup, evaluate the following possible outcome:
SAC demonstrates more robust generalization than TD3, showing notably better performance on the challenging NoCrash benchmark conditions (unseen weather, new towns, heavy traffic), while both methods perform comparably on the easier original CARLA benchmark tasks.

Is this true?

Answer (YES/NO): NO